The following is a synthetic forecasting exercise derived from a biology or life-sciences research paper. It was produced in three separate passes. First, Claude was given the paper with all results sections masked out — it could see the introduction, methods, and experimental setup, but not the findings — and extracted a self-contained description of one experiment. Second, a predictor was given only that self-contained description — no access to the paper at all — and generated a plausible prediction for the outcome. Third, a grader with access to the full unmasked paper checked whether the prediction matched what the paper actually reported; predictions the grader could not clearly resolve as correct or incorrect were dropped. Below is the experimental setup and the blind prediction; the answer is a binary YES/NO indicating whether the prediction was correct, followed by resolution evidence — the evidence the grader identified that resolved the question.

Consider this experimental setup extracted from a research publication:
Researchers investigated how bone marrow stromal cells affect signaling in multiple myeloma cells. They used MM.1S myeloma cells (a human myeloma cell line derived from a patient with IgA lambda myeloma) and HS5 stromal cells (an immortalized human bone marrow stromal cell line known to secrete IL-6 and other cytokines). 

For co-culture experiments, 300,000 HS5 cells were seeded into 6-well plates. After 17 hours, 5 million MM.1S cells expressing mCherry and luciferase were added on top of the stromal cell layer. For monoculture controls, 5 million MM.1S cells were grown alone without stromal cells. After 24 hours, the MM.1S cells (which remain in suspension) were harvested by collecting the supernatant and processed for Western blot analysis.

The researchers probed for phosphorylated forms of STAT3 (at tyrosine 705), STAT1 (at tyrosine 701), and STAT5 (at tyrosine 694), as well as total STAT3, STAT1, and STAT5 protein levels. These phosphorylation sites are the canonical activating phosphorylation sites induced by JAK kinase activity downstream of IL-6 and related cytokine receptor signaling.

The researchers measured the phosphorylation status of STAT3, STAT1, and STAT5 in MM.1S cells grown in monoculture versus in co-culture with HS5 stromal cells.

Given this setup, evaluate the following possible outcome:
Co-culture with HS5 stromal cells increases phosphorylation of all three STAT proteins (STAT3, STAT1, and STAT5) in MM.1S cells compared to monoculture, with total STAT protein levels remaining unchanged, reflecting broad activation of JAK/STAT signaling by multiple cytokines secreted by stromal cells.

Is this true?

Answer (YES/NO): NO